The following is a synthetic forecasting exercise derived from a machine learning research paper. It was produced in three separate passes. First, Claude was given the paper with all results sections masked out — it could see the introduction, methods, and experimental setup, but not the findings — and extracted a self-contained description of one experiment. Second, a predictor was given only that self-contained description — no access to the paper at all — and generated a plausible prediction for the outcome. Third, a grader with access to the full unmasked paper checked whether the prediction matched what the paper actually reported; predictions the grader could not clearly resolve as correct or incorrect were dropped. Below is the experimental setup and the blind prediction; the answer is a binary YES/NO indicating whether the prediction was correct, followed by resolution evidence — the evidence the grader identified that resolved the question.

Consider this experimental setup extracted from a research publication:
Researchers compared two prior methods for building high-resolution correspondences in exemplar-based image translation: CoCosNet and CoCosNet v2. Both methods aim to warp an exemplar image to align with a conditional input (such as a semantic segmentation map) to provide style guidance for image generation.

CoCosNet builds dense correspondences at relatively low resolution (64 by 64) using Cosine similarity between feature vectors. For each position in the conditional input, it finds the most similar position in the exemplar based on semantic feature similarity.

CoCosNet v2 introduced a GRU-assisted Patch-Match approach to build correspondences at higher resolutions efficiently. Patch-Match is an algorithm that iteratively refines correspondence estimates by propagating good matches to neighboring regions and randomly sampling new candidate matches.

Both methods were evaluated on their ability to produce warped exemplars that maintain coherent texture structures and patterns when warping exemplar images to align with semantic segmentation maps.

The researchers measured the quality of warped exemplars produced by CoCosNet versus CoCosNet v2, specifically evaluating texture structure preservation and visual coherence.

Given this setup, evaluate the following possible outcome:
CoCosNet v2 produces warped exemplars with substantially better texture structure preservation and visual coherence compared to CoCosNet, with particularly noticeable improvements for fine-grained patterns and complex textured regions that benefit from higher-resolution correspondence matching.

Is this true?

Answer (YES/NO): NO